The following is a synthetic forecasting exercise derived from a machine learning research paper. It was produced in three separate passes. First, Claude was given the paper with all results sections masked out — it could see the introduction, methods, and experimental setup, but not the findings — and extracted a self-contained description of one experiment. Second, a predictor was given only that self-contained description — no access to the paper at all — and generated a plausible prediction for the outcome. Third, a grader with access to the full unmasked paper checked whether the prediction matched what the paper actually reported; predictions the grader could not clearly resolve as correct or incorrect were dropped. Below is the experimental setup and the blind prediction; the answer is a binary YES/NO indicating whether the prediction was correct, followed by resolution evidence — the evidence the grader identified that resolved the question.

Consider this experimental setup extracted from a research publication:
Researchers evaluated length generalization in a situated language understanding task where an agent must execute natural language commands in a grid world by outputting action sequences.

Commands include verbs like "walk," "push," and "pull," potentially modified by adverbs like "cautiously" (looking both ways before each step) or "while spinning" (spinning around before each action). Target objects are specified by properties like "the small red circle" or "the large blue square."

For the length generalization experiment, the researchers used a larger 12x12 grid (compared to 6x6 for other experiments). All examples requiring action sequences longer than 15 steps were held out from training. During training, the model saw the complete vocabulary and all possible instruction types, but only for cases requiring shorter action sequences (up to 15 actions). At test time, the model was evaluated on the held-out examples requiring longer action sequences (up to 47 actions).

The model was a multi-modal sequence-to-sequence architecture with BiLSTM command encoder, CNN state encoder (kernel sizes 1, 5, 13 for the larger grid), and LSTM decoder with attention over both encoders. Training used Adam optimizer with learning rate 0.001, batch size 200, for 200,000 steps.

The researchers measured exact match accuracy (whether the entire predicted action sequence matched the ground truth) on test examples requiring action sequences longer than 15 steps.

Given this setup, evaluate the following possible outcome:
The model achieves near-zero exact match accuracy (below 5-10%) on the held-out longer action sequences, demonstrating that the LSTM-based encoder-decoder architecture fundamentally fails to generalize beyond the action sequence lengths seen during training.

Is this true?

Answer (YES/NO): YES